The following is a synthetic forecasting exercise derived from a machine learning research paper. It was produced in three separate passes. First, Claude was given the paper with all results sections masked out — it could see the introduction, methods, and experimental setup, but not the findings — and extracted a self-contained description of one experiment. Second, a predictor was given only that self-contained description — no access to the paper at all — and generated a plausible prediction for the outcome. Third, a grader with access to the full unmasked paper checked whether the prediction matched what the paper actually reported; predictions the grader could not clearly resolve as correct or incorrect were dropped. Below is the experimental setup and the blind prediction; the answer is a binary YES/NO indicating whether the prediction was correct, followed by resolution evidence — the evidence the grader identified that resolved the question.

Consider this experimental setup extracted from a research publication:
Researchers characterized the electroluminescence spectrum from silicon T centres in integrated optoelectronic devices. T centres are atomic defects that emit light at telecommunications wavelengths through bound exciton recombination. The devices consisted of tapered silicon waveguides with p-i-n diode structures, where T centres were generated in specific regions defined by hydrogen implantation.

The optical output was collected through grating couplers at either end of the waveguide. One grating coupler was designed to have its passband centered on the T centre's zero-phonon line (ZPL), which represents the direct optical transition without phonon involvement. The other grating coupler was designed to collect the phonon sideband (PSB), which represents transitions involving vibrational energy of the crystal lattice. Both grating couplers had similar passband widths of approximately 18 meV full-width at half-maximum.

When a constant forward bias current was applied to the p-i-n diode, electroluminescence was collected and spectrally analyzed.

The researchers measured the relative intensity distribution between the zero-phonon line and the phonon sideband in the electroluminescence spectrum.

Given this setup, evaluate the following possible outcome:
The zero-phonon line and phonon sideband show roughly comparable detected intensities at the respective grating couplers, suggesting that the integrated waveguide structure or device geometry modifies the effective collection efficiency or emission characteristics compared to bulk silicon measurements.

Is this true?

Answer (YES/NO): NO